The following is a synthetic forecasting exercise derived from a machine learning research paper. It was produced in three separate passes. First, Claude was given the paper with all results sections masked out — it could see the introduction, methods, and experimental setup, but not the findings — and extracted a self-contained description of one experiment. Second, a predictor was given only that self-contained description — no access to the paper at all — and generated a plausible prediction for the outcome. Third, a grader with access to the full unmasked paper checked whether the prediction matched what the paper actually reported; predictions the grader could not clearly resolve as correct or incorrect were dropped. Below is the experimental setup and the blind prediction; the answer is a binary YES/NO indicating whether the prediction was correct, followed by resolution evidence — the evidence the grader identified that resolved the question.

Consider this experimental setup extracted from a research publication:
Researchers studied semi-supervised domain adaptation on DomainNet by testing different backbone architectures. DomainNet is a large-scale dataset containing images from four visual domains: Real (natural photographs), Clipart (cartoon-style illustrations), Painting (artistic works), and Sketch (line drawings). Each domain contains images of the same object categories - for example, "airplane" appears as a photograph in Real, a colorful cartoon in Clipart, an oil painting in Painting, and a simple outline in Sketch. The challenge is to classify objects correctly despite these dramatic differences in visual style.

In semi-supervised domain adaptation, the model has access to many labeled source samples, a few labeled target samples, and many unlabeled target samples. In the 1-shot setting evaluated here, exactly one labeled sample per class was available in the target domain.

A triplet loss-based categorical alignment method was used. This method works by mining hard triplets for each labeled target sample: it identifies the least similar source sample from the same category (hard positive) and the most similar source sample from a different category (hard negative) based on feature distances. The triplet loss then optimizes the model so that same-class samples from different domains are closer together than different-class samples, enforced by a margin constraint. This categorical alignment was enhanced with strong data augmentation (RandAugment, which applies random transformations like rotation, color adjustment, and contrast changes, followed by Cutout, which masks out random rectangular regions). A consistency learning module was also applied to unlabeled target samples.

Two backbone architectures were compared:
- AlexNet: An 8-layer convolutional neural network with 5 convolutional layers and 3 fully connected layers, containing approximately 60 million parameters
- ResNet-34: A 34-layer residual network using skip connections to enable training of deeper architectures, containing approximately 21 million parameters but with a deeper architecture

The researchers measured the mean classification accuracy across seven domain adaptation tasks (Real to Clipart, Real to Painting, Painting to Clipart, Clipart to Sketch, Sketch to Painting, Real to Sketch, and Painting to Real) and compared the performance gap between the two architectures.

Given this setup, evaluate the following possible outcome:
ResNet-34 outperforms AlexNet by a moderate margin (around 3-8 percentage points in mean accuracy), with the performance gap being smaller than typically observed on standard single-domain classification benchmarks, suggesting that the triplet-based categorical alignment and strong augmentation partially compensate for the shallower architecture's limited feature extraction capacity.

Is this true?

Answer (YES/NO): NO